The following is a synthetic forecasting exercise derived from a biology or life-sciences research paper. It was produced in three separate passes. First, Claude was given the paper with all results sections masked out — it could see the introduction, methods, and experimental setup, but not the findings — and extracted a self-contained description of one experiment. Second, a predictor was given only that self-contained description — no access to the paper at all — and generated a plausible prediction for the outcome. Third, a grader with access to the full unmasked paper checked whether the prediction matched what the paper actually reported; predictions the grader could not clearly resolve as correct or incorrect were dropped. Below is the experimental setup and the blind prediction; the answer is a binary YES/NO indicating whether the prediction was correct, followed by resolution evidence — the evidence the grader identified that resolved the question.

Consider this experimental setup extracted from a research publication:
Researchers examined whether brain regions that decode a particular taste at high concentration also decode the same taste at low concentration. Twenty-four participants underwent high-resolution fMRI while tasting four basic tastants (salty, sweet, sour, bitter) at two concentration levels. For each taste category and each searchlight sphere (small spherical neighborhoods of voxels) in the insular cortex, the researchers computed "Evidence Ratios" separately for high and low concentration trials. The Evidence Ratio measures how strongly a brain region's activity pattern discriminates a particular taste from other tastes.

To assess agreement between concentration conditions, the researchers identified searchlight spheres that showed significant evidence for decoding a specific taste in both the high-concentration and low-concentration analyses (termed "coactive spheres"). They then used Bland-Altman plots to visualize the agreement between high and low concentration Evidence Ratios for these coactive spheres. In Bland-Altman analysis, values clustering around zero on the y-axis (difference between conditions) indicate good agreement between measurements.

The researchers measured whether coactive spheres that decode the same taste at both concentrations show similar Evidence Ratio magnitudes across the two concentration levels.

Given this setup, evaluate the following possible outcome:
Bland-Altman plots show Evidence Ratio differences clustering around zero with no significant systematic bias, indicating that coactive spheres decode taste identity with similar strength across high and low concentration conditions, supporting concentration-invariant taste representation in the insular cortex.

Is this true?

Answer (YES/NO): NO